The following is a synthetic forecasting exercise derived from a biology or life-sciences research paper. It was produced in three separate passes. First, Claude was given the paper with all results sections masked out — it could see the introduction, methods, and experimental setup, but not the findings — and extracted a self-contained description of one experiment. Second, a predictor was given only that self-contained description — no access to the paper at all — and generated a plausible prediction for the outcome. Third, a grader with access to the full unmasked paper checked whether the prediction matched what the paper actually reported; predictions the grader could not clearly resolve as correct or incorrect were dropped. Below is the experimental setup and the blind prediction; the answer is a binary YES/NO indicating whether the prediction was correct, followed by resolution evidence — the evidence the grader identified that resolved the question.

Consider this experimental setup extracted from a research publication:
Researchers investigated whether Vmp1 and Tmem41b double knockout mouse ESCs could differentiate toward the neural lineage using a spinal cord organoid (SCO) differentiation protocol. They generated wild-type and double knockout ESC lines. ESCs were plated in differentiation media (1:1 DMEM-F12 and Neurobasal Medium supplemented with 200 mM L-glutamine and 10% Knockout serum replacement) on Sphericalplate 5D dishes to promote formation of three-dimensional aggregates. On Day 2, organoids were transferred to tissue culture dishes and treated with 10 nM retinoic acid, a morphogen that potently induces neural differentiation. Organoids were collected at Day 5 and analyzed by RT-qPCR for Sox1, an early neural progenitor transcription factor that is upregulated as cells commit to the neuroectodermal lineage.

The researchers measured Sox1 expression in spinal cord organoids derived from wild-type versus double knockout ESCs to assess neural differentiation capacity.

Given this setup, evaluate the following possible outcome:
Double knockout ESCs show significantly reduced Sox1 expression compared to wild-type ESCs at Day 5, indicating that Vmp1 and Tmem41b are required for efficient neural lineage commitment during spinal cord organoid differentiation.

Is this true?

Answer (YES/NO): NO